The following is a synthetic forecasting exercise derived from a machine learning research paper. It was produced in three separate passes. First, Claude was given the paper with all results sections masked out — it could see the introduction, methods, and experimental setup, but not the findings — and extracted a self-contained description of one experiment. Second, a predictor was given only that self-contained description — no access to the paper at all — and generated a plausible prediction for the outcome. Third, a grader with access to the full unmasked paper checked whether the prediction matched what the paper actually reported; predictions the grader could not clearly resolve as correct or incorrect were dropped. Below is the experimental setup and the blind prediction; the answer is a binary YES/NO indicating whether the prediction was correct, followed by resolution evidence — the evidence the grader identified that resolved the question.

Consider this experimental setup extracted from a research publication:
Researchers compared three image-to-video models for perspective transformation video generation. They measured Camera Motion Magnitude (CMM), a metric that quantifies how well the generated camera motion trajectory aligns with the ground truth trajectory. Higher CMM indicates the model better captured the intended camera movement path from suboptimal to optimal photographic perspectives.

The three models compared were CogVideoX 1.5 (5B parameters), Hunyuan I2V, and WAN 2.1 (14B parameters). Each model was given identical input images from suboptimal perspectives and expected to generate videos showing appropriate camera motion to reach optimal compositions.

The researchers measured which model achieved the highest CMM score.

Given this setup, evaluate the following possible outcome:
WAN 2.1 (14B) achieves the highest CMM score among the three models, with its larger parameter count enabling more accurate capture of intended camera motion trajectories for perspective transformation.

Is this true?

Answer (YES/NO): YES